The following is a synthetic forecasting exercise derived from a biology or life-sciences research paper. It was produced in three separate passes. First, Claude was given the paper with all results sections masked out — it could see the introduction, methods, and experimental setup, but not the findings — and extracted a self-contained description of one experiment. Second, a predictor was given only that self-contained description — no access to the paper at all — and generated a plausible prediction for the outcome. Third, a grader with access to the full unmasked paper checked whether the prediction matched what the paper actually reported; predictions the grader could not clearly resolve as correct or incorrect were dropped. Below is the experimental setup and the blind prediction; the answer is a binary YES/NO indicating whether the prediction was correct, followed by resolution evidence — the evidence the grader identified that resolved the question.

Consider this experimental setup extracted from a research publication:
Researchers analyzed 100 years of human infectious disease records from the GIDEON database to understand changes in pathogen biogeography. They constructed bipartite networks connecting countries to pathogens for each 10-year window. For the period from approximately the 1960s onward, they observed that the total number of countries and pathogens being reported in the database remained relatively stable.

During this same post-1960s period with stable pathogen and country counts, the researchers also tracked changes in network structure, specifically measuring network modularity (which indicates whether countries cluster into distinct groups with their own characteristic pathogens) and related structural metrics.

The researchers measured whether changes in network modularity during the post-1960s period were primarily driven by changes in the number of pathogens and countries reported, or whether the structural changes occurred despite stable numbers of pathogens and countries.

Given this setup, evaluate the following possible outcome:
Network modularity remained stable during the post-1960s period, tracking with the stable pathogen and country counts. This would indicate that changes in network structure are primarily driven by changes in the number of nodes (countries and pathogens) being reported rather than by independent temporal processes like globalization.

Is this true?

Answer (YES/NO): NO